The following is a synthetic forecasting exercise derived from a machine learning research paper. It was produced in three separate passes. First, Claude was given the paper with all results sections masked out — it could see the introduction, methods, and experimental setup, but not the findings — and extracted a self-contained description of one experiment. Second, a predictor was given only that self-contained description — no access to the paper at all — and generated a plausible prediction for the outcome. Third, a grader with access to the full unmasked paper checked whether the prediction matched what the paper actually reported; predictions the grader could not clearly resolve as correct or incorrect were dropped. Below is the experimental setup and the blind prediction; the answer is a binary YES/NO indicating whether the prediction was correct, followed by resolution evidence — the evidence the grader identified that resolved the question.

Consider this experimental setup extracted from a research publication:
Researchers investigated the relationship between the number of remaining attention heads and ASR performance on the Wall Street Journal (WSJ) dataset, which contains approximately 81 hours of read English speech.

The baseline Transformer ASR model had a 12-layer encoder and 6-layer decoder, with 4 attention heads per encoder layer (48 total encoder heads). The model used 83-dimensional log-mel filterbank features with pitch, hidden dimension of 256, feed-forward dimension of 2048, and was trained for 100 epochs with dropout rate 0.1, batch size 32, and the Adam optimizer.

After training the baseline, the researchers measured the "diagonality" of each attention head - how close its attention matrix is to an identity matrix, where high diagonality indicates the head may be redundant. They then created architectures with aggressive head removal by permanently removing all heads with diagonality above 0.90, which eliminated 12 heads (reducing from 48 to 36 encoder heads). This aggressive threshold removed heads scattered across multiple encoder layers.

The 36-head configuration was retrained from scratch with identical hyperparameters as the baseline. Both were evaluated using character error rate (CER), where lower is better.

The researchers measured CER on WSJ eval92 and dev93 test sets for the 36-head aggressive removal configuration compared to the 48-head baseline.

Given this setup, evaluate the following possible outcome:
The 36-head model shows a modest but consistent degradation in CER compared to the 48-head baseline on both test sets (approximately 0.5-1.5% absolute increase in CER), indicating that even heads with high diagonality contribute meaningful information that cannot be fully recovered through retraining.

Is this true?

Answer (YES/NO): NO